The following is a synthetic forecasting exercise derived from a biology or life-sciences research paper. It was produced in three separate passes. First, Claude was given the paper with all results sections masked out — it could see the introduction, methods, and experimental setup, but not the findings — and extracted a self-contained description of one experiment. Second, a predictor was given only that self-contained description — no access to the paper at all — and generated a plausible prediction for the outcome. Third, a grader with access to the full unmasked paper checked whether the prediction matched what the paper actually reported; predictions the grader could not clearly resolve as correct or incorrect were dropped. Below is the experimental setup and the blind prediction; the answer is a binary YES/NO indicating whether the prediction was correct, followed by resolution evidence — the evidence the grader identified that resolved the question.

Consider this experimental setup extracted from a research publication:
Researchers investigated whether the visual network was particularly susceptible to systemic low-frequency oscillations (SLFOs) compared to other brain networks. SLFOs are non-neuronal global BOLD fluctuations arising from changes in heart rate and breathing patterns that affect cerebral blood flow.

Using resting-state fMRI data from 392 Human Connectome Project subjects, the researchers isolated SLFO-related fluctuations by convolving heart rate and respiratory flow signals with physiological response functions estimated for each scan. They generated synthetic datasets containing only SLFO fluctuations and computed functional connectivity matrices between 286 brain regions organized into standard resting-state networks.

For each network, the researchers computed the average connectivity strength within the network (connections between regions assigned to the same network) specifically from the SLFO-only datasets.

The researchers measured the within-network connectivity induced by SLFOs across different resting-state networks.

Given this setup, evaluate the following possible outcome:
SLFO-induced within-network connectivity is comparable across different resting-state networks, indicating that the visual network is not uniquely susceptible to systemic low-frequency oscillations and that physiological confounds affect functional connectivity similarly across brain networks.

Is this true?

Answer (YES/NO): NO